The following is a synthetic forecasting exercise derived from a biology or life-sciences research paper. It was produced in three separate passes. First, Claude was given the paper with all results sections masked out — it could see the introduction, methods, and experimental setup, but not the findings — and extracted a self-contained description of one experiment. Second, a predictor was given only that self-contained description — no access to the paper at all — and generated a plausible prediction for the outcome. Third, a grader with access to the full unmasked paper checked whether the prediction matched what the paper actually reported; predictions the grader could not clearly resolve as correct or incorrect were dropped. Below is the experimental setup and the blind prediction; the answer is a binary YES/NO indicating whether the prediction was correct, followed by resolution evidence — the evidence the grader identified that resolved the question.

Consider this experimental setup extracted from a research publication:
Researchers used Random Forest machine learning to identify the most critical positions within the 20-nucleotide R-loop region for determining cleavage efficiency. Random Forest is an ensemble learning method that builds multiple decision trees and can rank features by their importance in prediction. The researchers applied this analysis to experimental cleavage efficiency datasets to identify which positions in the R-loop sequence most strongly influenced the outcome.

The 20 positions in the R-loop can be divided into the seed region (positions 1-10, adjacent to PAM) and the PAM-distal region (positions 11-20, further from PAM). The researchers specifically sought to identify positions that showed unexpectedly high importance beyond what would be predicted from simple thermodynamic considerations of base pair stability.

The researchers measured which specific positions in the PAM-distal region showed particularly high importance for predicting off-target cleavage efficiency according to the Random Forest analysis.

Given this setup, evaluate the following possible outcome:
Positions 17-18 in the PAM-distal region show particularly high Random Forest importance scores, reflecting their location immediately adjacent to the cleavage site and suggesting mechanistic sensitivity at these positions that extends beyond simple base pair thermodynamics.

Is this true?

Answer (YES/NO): NO